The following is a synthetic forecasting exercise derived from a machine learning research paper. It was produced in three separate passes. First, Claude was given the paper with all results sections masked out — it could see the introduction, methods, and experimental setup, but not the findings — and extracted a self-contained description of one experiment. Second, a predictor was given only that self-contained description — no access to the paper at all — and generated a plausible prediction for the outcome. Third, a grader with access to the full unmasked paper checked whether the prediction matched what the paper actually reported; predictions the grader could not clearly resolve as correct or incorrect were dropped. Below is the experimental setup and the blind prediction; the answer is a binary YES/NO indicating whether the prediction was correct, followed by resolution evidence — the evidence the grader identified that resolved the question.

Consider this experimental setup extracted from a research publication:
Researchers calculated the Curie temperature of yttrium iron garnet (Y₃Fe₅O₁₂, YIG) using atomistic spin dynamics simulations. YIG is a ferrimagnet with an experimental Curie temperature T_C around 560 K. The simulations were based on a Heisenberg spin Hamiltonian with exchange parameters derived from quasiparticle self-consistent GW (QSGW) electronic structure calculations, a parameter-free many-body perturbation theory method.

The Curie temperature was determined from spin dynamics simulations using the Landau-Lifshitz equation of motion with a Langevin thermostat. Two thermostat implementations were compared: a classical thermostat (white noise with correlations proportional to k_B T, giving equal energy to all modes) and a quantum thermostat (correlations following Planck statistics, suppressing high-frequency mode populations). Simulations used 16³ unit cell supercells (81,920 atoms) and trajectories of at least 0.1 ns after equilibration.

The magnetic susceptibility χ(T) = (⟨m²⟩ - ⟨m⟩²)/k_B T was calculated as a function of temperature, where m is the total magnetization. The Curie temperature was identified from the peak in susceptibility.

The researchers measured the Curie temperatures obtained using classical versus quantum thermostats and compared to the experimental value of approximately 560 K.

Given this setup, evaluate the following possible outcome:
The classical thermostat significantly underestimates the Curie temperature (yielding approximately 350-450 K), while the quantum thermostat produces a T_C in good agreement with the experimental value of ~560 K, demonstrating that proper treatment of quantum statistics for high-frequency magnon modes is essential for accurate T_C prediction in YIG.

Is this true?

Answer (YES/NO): NO